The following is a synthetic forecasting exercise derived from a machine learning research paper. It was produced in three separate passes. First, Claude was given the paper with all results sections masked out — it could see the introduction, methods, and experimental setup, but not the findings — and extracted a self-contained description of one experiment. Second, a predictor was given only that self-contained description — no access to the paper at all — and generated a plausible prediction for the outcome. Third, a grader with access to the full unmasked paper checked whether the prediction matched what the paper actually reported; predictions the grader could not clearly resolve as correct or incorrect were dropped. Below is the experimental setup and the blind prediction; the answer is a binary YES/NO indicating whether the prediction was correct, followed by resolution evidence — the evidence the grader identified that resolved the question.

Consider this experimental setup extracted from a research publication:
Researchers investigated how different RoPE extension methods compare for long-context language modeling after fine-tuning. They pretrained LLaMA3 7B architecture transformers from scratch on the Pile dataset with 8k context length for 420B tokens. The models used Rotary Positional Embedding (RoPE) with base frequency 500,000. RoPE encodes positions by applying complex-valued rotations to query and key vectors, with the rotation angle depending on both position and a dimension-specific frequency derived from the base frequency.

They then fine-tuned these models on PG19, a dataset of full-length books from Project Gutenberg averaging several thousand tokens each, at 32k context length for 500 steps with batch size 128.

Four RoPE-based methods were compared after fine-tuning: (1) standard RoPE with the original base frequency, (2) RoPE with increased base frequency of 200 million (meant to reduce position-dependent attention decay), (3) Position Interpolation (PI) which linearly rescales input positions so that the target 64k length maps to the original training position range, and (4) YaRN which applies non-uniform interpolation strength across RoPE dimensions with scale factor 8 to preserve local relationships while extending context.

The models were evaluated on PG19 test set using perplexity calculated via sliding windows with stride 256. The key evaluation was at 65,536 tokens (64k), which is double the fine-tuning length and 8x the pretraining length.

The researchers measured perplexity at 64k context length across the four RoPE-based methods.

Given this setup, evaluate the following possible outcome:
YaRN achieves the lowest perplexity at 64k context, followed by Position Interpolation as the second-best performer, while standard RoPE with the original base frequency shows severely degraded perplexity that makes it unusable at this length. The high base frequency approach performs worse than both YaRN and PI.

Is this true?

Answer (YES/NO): NO